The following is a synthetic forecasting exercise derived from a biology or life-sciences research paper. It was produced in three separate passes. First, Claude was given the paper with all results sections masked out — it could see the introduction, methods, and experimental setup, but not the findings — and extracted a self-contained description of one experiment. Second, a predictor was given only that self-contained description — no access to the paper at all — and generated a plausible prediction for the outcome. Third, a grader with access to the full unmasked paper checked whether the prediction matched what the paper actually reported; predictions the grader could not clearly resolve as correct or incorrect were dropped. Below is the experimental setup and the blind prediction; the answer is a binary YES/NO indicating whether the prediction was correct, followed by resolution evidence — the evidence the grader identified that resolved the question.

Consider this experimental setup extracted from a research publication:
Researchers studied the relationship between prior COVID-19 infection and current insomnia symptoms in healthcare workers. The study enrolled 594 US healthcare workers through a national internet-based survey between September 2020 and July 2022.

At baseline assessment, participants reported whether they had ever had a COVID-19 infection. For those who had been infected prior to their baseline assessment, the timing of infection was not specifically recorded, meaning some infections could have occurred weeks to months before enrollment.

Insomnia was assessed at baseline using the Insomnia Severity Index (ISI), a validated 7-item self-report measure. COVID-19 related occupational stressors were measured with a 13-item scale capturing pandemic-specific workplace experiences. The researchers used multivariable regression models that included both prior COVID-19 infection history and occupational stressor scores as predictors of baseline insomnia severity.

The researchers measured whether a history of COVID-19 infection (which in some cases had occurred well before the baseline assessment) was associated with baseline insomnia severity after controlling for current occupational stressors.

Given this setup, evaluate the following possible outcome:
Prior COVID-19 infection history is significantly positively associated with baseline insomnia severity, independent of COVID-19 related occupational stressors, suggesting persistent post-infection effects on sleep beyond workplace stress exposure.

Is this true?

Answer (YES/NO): YES